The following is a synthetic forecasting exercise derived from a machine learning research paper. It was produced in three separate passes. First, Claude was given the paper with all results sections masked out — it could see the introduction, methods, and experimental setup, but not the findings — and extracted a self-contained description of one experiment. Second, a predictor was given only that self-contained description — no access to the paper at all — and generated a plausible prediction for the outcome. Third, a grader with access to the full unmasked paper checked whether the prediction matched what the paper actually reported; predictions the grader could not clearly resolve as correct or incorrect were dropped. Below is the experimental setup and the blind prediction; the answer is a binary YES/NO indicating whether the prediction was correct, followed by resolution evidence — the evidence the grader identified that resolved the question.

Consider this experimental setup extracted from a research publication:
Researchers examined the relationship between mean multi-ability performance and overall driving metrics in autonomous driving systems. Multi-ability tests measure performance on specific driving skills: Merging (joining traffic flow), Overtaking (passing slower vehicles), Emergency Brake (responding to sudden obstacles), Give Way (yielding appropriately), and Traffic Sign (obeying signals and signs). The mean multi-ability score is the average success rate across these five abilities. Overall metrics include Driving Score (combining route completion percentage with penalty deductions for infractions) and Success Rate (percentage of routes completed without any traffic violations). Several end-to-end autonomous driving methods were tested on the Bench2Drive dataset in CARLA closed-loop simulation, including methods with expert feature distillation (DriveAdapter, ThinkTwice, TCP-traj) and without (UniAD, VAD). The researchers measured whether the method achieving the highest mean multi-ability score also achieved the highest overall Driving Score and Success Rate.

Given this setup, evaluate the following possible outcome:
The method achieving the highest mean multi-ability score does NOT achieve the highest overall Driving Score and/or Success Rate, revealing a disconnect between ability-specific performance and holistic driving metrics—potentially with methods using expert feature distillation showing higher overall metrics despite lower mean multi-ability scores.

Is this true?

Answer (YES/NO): NO